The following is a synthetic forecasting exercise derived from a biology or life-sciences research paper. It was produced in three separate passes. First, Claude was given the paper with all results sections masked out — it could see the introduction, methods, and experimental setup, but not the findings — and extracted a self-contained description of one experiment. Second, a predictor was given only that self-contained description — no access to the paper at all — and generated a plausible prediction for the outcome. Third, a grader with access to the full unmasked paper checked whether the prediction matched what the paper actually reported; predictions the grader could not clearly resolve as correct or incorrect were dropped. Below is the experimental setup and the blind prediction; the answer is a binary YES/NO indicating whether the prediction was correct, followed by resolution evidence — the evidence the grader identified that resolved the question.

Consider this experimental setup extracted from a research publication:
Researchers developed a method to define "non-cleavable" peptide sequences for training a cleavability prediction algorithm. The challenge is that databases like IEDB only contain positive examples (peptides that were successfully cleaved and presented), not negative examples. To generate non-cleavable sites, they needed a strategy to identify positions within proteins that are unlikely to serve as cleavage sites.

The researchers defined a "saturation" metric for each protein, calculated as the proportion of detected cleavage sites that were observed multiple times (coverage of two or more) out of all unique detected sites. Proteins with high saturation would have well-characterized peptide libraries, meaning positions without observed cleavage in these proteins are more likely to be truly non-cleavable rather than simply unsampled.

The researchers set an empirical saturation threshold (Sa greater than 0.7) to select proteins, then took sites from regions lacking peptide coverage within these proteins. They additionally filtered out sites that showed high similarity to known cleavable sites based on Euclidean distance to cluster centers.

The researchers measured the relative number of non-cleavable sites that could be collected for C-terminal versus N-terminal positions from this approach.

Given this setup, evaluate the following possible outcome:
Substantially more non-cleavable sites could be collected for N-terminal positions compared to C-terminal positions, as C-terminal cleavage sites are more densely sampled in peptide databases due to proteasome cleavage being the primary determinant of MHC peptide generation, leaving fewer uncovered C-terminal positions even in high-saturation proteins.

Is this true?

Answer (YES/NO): NO